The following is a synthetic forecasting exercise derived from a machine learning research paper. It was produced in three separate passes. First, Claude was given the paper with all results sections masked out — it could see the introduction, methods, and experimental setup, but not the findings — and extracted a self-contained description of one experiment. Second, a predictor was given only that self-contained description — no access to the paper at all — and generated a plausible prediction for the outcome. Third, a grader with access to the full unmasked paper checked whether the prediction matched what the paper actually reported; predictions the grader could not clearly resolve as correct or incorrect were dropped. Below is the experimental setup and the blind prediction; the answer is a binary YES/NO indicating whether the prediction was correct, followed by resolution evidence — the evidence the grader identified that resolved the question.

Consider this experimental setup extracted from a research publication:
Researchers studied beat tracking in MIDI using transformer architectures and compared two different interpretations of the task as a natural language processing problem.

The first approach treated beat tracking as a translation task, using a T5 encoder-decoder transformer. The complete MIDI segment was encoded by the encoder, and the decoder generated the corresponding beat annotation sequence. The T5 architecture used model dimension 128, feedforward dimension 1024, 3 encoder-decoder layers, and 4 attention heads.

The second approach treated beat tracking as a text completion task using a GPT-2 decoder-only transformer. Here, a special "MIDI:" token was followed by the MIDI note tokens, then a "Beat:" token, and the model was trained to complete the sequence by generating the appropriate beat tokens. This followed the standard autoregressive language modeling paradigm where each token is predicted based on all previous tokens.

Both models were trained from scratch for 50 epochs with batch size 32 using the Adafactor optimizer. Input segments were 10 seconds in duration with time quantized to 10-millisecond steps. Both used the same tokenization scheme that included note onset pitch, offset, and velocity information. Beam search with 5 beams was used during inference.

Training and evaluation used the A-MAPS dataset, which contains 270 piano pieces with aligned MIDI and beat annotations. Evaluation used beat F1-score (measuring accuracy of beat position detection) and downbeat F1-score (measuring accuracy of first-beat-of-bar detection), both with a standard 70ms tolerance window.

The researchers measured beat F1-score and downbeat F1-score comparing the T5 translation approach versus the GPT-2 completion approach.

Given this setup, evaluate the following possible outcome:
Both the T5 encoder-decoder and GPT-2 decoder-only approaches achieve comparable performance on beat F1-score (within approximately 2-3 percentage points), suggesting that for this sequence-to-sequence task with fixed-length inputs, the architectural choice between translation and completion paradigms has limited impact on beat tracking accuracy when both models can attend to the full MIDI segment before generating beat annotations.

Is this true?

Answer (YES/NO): NO